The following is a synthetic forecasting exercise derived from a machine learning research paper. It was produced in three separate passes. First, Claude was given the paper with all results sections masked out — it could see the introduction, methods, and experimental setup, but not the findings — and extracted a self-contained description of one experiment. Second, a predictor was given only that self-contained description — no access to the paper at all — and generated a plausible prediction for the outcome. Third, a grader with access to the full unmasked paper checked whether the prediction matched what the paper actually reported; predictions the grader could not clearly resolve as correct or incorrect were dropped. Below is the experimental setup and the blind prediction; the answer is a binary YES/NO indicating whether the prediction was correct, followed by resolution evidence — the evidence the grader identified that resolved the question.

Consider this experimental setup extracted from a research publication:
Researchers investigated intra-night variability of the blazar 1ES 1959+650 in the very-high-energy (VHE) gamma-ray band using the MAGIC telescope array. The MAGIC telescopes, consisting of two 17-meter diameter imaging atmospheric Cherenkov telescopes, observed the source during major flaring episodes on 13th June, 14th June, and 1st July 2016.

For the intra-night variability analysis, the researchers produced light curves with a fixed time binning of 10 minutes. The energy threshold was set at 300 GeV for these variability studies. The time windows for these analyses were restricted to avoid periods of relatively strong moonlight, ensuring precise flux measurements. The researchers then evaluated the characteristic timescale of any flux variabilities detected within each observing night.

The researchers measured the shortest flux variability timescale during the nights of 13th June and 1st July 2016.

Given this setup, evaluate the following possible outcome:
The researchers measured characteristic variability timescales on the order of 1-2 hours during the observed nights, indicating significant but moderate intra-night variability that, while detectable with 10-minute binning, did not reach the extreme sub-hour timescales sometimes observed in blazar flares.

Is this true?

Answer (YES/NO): NO